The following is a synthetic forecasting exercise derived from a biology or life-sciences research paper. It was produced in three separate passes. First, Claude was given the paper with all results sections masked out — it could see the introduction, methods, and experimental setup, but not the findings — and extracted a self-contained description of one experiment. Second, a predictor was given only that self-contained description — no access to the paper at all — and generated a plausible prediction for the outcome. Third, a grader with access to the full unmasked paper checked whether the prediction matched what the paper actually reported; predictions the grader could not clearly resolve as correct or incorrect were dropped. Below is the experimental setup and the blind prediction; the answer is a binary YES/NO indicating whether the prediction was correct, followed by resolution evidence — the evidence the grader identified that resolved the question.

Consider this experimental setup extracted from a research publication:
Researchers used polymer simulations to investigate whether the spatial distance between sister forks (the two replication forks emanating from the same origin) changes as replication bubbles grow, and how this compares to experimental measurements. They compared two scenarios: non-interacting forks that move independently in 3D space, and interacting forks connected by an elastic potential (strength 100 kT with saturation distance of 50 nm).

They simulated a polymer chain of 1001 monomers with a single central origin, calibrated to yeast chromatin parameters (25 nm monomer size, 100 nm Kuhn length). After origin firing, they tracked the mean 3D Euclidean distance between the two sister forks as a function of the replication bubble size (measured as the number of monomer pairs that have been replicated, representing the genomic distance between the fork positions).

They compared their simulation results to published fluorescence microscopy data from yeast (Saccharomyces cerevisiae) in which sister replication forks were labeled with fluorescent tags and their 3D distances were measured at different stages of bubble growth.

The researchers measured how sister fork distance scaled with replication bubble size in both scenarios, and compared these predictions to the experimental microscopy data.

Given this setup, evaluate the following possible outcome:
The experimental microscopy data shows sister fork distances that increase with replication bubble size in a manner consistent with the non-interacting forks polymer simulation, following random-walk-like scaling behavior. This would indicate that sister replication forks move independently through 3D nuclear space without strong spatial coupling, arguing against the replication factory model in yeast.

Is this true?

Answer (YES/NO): NO